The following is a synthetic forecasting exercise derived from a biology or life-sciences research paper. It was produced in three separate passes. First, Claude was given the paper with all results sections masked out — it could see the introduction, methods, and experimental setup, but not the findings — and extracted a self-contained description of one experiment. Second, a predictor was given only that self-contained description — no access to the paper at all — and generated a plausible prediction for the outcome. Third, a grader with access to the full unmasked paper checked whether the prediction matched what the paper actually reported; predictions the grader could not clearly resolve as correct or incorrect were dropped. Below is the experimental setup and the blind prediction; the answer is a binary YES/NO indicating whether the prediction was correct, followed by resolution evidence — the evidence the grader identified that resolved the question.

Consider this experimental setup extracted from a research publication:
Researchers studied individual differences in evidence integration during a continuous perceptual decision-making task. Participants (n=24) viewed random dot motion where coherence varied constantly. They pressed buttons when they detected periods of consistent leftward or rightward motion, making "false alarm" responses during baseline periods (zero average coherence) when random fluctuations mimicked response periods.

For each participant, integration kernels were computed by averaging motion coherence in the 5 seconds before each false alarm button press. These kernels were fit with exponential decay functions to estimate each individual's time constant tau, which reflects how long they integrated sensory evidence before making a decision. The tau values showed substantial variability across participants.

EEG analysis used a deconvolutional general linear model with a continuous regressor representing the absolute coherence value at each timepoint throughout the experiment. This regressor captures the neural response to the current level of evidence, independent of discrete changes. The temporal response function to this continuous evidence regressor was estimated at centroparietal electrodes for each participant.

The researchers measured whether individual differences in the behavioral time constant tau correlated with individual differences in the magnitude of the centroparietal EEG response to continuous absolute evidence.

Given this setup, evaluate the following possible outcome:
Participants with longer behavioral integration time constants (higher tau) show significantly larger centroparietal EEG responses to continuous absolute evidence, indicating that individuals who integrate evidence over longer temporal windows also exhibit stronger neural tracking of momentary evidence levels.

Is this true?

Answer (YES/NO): YES